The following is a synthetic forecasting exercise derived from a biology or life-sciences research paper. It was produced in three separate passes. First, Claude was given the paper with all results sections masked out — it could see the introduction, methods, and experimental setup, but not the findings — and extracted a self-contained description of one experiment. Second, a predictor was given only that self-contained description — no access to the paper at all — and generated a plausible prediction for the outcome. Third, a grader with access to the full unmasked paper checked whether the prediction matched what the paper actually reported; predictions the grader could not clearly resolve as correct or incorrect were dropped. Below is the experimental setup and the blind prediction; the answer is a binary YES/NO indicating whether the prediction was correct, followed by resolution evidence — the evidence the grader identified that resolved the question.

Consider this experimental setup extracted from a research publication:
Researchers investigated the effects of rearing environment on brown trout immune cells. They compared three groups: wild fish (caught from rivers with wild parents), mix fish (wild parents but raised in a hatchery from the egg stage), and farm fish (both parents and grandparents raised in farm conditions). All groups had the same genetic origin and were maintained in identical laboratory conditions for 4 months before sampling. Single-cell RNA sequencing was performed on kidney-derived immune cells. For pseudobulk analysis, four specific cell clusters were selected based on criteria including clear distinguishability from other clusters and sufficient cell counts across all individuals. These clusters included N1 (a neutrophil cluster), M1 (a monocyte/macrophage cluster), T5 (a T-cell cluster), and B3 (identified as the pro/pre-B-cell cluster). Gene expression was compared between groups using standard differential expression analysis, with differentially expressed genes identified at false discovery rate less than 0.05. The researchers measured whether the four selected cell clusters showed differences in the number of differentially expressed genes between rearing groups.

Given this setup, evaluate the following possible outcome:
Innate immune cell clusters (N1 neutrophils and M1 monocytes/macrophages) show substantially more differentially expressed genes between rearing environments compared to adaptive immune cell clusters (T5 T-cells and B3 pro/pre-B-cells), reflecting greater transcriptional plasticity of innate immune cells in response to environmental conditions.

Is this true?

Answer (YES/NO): YES